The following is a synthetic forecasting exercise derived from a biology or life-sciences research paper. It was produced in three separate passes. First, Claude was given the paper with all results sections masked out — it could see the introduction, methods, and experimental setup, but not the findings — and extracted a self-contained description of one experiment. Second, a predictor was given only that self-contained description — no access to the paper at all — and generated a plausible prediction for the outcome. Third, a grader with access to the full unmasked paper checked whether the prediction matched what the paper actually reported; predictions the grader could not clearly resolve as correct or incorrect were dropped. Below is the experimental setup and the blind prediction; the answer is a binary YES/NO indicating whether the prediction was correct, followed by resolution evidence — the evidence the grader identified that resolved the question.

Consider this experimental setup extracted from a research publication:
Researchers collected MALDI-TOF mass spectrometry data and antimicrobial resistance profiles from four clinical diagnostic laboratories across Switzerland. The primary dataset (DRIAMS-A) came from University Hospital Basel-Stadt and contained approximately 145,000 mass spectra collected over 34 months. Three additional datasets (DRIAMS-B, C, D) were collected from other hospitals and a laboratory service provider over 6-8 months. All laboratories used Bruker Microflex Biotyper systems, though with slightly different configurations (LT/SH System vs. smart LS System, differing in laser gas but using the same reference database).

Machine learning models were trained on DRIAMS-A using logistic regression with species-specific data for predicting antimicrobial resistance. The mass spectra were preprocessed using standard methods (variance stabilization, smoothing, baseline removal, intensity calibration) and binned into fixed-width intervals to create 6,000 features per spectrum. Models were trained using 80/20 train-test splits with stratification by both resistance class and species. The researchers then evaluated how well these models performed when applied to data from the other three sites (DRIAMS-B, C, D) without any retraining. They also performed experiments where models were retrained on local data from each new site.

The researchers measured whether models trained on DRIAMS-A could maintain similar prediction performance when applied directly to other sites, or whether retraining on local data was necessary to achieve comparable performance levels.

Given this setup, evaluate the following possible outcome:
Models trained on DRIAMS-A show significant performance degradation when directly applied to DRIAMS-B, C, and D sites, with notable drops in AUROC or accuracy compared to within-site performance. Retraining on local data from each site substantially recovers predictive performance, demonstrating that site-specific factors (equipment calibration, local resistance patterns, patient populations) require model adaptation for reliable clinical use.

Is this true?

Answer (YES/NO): YES